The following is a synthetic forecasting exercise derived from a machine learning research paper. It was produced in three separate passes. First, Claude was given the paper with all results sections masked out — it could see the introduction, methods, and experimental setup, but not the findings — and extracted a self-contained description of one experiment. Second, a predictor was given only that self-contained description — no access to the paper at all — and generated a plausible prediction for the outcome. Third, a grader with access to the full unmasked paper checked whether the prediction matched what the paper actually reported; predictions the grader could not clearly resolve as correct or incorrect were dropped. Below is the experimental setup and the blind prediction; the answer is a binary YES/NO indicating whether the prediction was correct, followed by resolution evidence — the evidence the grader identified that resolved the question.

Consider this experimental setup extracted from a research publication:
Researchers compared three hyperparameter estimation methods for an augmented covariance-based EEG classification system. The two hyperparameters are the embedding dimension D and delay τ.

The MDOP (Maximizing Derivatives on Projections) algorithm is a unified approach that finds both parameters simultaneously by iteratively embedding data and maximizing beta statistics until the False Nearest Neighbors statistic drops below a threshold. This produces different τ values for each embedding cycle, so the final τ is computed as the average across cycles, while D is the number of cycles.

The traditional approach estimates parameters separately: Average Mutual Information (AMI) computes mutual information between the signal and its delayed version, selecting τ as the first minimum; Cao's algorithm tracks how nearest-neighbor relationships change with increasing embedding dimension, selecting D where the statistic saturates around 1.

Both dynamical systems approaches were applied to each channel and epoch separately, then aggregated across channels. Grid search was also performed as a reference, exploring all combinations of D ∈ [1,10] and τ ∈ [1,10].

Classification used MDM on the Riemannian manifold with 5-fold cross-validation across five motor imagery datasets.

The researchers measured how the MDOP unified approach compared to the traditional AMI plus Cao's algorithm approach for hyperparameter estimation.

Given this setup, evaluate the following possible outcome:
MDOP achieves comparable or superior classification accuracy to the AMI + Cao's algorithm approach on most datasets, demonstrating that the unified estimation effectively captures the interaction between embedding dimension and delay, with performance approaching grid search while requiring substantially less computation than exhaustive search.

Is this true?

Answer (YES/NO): NO